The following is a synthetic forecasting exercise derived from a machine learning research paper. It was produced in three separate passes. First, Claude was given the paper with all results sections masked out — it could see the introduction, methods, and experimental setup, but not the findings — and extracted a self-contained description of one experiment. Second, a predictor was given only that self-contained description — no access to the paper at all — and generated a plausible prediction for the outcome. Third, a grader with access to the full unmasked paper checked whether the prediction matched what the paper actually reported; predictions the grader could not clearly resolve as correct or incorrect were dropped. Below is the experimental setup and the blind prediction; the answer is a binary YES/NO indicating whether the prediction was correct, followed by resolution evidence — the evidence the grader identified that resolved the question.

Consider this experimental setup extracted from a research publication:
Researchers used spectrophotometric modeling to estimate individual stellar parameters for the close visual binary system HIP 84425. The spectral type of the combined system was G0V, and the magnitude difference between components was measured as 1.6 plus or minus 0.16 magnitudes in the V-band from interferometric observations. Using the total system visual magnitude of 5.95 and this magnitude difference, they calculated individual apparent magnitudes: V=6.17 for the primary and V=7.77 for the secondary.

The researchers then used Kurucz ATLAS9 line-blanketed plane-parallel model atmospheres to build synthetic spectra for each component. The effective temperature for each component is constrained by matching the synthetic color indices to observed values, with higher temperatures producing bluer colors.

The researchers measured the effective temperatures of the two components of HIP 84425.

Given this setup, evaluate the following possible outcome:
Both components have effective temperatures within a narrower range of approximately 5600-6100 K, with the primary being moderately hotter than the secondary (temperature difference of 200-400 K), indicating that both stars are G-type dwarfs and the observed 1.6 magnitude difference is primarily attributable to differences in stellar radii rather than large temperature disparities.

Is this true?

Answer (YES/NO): NO